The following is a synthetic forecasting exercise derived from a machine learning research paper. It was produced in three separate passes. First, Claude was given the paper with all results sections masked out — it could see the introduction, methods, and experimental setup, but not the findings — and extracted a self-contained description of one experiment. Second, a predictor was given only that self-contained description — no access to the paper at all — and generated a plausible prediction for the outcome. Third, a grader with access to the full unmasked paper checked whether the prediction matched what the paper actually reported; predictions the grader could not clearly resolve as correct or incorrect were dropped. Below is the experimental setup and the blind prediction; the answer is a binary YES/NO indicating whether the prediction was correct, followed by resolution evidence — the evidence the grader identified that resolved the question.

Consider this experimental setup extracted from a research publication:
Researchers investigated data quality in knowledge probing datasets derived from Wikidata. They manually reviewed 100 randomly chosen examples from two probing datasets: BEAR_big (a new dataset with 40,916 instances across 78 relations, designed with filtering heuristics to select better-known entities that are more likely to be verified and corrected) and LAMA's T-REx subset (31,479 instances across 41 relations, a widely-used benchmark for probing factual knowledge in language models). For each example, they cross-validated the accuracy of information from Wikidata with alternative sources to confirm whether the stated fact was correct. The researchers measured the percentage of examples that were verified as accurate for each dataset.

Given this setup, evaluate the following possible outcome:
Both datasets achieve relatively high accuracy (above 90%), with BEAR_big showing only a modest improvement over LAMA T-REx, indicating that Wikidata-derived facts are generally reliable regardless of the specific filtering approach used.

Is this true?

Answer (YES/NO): NO